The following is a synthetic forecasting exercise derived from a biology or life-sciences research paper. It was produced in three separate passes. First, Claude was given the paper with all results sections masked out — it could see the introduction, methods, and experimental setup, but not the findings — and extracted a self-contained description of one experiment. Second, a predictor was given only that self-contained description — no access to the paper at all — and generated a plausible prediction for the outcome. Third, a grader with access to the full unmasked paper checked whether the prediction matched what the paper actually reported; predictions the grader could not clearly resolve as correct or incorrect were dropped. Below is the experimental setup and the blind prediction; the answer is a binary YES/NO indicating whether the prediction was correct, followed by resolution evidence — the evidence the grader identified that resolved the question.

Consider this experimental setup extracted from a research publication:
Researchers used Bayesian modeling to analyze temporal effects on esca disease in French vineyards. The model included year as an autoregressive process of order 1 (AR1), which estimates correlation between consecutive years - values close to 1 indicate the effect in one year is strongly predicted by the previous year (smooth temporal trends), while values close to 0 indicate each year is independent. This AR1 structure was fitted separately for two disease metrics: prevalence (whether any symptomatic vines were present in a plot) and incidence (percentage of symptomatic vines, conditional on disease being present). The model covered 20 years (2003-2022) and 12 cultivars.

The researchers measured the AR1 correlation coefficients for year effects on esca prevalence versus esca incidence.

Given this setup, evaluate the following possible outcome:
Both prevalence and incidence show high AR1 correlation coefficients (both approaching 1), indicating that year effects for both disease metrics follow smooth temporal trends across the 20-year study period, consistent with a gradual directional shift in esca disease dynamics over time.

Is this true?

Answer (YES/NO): NO